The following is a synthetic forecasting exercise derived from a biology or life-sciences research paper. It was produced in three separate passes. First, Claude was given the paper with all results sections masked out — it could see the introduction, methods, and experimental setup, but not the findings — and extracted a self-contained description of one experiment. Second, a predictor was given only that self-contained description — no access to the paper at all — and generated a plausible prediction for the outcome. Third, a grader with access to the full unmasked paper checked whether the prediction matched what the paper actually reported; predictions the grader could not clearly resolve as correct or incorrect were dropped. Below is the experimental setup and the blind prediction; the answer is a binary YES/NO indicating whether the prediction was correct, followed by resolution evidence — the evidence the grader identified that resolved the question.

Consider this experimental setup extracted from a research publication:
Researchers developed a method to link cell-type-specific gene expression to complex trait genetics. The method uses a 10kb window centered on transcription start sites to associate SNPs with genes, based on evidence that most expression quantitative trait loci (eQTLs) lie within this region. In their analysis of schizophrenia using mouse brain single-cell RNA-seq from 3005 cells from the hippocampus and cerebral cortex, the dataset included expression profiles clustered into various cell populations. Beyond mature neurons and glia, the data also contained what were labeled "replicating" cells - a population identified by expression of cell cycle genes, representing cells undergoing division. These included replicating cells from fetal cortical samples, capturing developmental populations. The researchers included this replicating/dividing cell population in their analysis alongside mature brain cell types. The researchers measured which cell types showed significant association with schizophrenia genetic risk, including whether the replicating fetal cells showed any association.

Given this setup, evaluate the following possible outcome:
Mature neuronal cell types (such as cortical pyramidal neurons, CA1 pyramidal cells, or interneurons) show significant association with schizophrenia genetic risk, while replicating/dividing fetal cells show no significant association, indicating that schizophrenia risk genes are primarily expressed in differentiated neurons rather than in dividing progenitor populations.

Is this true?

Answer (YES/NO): NO